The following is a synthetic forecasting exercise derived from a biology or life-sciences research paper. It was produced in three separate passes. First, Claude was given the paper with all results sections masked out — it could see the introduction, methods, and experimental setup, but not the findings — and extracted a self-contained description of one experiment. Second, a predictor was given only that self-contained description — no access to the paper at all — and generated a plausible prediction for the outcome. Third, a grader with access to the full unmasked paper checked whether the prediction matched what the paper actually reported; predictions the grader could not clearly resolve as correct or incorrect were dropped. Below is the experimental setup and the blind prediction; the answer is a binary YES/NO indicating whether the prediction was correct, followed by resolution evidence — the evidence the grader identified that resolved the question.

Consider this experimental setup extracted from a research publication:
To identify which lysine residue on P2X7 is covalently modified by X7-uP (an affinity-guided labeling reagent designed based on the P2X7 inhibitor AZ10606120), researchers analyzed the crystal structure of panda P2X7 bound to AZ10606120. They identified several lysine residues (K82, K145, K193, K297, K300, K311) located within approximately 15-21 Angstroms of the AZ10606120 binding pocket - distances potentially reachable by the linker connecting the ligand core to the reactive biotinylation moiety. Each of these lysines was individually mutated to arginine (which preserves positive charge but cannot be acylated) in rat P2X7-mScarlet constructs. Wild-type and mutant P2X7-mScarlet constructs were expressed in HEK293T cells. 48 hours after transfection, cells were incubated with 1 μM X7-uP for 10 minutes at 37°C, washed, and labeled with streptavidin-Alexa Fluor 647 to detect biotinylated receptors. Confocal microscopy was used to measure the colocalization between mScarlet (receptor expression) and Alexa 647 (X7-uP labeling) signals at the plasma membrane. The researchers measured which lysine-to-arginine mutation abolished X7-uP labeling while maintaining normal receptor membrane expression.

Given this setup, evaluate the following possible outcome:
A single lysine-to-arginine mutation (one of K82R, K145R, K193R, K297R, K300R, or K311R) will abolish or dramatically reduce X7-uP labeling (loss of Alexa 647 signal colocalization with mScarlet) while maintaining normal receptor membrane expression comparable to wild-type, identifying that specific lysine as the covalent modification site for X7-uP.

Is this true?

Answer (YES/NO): NO